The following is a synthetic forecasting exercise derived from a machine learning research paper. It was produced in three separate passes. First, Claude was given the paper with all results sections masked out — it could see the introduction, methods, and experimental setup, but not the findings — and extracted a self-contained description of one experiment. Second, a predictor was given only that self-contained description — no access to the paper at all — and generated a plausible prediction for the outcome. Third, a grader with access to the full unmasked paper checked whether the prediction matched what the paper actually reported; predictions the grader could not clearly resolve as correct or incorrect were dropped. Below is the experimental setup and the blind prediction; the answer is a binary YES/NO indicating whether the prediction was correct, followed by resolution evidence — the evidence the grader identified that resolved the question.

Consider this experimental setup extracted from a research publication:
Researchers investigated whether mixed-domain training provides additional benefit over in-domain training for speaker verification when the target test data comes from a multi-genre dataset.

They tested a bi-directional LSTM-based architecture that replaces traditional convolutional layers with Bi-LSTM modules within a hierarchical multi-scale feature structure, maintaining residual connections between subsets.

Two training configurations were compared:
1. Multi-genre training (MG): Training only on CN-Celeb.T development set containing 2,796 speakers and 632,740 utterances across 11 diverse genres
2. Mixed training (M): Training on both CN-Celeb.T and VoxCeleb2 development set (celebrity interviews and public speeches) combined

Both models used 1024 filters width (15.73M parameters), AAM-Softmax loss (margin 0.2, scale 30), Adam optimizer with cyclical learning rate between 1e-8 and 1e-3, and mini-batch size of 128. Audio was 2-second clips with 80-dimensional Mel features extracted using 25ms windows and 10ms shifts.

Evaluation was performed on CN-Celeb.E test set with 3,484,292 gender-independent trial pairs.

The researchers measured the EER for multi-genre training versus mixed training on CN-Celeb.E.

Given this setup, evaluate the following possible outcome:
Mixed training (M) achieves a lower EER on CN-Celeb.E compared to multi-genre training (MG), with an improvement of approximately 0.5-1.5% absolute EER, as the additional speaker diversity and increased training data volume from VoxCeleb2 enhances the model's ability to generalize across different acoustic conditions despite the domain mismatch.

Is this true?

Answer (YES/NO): YES